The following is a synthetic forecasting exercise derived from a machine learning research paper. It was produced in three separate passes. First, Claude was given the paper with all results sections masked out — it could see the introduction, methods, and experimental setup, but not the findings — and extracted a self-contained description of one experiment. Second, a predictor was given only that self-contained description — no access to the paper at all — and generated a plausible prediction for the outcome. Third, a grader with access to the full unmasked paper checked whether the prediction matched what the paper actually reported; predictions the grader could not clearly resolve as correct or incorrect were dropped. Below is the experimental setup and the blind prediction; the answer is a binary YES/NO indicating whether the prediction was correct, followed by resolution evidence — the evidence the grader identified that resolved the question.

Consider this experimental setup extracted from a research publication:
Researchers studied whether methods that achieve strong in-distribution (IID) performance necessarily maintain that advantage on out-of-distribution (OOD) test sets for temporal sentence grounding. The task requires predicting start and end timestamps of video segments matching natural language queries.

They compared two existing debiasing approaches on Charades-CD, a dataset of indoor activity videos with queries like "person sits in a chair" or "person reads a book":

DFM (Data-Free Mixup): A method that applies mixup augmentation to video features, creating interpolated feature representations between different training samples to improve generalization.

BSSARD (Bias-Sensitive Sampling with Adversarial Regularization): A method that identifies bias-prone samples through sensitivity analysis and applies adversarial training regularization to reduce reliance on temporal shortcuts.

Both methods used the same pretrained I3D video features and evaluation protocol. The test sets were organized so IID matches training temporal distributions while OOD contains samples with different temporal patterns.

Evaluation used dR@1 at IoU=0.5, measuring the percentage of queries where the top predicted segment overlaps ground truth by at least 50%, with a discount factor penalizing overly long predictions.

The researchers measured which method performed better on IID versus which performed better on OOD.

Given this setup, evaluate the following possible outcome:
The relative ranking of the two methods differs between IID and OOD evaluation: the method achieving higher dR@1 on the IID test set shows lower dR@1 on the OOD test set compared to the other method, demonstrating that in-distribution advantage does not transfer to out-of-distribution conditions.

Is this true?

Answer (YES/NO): YES